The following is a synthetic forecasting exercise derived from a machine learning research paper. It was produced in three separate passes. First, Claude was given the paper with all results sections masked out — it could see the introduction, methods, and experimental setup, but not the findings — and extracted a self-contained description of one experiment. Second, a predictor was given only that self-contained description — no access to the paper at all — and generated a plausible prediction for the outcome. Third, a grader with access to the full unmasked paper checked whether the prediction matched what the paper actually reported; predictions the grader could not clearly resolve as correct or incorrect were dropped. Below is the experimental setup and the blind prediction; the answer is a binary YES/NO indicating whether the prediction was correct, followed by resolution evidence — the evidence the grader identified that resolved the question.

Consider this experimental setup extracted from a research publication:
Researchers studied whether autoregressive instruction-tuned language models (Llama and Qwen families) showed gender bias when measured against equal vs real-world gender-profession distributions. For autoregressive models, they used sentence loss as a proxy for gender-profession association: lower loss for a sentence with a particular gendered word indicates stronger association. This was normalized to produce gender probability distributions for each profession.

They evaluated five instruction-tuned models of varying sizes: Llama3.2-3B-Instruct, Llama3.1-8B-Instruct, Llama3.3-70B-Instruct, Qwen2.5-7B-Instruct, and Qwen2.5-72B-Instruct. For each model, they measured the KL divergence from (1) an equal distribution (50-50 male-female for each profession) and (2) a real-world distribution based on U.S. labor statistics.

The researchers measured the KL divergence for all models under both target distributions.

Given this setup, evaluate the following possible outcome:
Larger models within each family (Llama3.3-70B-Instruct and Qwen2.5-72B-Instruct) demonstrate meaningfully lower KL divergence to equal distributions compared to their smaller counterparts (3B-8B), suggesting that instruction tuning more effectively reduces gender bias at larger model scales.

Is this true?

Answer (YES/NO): NO